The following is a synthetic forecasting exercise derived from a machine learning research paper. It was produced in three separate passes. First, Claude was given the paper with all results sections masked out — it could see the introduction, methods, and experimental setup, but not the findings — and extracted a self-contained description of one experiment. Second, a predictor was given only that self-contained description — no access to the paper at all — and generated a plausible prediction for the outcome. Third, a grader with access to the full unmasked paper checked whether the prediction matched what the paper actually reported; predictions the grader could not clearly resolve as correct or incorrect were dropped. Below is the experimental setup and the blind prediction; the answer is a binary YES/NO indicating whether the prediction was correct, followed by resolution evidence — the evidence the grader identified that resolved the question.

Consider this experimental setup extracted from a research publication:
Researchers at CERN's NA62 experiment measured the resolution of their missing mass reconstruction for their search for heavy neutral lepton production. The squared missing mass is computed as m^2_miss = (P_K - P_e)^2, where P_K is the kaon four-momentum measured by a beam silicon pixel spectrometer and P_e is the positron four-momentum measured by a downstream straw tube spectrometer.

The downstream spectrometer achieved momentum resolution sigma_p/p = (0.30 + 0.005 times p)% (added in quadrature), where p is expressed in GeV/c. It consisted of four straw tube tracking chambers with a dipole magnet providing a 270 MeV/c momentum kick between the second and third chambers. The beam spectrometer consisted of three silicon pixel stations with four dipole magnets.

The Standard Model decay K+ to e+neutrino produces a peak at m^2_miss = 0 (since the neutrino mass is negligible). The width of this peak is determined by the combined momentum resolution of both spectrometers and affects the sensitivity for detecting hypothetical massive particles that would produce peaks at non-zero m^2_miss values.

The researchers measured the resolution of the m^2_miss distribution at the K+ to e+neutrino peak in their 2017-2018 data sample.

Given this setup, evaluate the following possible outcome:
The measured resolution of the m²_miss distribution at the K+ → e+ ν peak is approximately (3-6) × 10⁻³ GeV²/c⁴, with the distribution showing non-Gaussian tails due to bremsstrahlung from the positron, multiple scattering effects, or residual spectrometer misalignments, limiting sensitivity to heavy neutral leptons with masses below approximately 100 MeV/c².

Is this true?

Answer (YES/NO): NO